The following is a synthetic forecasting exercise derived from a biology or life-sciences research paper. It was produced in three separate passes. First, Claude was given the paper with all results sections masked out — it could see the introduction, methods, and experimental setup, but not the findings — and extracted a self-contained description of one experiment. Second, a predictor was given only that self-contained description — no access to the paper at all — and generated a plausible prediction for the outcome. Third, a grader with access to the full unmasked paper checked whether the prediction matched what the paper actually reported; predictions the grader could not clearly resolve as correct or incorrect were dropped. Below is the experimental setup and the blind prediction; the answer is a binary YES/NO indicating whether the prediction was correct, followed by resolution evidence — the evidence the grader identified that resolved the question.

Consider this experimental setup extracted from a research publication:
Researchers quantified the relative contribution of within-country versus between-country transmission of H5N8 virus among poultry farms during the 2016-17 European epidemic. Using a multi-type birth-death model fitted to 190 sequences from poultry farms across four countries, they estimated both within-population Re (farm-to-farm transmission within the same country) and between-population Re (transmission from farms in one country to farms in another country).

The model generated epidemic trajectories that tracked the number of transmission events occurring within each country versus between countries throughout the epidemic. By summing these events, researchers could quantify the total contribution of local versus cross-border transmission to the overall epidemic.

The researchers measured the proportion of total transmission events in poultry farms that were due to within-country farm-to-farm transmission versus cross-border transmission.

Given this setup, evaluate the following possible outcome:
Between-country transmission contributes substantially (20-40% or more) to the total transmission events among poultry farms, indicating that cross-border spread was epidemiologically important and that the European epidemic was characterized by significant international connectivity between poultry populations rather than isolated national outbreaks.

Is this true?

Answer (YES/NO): NO